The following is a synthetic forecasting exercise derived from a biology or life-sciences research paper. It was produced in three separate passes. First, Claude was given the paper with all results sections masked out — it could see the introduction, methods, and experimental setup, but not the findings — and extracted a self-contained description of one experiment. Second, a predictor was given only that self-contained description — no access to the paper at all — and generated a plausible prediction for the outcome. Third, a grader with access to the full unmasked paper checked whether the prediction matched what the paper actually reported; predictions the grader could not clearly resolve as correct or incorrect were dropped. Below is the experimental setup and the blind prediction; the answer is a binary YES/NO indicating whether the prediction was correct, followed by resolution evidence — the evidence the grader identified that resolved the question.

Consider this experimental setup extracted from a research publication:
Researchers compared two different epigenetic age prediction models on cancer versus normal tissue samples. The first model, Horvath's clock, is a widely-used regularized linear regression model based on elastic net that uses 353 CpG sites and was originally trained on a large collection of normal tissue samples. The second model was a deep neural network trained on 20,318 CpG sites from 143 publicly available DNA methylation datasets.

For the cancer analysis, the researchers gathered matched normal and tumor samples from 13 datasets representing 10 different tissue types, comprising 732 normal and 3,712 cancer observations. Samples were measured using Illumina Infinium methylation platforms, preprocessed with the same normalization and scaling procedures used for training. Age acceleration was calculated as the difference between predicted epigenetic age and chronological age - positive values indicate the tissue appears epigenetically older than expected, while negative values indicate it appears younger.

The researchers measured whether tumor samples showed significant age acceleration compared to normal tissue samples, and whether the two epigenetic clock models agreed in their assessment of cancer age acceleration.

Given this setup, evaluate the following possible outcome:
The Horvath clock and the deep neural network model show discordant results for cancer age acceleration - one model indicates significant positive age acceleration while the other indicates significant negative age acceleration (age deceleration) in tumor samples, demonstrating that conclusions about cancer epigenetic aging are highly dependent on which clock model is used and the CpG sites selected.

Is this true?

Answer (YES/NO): NO